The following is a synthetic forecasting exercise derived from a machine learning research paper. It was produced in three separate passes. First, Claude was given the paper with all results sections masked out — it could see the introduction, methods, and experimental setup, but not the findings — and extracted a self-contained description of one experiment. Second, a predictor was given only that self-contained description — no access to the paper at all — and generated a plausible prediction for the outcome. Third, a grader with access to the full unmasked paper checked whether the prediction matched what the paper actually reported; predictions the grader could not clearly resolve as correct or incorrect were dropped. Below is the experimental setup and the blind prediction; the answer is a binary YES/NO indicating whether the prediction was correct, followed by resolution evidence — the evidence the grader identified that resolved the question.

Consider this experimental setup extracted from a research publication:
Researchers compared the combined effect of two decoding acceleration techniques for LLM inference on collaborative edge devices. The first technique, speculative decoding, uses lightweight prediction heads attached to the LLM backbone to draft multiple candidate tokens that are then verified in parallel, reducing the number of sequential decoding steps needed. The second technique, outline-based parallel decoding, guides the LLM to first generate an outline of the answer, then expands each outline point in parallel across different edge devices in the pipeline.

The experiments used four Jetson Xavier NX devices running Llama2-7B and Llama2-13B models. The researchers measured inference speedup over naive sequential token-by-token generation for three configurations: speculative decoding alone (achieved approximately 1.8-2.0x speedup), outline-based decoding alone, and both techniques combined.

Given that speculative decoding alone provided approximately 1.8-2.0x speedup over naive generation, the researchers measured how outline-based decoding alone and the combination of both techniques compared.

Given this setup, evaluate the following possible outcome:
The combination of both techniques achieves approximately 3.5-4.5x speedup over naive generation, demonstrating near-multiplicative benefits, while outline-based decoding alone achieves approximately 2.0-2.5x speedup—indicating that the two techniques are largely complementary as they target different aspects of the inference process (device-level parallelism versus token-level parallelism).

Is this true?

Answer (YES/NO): YES